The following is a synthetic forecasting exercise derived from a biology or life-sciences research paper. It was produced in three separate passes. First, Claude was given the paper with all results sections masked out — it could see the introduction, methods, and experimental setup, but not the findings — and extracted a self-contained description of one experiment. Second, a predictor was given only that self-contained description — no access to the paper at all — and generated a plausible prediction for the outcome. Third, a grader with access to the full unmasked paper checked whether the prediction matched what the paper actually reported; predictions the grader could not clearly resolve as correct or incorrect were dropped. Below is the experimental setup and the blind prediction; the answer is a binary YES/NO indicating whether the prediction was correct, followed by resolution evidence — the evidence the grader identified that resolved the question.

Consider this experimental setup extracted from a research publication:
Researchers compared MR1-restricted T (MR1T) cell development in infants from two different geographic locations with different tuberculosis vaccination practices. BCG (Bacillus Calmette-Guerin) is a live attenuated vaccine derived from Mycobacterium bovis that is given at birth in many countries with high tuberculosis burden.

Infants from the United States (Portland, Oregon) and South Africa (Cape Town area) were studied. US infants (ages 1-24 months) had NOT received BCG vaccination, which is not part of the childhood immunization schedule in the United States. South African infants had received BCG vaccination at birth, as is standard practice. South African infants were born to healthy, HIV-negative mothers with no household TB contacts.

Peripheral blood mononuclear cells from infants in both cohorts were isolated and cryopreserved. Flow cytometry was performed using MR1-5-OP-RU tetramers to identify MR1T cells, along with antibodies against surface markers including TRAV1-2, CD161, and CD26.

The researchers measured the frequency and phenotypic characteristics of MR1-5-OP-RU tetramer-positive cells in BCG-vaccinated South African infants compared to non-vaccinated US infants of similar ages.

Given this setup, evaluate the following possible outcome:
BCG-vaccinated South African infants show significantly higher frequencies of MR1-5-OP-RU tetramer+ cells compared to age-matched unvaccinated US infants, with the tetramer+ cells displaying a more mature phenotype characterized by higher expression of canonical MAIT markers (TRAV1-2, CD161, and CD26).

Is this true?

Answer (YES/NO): NO